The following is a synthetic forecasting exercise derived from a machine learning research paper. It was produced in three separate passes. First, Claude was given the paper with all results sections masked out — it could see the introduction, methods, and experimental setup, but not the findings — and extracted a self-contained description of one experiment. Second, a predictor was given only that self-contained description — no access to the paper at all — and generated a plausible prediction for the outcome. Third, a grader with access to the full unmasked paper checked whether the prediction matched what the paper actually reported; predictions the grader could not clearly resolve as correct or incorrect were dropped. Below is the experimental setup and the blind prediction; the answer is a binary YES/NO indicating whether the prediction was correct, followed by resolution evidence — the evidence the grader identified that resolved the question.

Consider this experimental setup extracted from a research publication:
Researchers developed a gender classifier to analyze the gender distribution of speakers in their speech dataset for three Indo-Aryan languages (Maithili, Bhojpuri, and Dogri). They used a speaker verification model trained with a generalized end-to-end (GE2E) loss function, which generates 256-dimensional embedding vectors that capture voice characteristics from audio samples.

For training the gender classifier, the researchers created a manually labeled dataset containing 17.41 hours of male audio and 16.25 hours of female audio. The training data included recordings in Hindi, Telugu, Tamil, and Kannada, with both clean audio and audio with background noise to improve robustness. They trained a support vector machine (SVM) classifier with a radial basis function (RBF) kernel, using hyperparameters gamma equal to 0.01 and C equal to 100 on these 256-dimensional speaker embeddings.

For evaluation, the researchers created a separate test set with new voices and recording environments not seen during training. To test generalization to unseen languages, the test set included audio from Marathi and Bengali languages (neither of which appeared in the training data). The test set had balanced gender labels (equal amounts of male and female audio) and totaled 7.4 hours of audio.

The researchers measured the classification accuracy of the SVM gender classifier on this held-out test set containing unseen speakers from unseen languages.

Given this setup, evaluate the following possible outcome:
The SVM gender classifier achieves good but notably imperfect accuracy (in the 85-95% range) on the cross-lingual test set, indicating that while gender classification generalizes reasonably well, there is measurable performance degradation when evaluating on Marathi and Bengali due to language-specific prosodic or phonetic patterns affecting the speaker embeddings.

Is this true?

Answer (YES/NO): NO